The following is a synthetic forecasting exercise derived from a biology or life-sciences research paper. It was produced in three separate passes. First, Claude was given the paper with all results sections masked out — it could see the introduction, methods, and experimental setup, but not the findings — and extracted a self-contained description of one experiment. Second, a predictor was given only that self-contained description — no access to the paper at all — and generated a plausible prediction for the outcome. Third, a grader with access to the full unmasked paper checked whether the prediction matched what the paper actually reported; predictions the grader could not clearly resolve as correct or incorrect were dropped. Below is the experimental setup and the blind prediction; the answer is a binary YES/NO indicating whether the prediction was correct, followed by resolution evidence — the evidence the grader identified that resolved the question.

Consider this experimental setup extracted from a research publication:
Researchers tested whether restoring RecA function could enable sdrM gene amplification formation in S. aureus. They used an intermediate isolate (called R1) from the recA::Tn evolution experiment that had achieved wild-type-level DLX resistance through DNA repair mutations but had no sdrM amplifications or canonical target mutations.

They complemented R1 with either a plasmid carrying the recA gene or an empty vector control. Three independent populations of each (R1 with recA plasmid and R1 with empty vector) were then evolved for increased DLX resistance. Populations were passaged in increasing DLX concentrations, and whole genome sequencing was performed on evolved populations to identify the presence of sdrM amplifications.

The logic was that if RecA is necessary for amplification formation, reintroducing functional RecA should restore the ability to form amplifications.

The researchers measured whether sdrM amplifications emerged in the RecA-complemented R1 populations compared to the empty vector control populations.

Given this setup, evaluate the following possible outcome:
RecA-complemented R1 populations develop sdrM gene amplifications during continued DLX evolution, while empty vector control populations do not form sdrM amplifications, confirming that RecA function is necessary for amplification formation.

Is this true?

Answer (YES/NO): YES